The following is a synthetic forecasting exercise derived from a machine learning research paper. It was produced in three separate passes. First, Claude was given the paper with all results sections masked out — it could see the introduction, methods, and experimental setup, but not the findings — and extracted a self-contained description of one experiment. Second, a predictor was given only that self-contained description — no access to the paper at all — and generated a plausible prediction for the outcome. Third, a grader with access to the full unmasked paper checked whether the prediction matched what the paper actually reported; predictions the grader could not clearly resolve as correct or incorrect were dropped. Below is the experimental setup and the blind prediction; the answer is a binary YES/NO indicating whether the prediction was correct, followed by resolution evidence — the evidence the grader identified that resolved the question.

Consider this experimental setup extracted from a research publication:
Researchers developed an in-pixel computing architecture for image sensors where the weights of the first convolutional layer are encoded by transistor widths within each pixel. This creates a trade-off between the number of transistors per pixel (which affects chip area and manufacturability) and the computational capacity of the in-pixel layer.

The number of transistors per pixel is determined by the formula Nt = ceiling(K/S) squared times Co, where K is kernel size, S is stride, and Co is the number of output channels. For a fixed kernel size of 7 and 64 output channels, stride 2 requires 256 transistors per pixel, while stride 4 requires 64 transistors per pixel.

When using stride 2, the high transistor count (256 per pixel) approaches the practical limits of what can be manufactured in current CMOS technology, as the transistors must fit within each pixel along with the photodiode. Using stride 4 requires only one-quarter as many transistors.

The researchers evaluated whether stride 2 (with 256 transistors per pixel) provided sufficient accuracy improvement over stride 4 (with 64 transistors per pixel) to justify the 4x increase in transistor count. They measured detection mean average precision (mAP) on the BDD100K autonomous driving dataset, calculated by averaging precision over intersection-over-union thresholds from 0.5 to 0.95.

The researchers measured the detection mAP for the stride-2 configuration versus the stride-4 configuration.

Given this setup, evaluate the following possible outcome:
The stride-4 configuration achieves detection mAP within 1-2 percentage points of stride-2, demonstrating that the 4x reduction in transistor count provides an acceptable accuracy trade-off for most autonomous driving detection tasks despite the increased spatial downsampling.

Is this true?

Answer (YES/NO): NO